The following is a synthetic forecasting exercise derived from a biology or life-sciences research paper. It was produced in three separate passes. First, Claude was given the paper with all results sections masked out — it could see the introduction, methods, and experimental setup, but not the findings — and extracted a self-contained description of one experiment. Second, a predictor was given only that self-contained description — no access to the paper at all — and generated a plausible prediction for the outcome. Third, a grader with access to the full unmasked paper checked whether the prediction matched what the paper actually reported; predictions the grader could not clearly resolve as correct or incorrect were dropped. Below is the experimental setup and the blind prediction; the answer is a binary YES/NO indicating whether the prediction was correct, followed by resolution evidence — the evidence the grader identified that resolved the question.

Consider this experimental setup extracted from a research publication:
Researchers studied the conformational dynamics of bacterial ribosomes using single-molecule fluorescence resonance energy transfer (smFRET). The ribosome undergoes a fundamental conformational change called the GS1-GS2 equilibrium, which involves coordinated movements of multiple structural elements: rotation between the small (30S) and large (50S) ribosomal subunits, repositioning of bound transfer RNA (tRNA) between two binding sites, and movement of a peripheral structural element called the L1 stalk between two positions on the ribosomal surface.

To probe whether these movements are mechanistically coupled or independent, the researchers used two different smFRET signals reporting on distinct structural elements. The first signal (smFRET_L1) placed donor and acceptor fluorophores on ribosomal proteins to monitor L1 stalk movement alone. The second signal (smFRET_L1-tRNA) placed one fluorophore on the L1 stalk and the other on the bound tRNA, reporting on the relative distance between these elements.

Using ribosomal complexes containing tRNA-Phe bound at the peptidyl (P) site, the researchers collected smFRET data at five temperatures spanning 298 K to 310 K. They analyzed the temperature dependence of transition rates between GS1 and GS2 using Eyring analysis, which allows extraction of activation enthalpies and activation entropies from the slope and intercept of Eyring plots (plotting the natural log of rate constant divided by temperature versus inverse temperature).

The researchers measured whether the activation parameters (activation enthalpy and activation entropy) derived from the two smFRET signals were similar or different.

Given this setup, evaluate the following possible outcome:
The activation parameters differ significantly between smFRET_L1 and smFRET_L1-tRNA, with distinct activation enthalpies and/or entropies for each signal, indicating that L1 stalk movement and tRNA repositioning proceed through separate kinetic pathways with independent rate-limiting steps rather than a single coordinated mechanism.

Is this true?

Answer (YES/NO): NO